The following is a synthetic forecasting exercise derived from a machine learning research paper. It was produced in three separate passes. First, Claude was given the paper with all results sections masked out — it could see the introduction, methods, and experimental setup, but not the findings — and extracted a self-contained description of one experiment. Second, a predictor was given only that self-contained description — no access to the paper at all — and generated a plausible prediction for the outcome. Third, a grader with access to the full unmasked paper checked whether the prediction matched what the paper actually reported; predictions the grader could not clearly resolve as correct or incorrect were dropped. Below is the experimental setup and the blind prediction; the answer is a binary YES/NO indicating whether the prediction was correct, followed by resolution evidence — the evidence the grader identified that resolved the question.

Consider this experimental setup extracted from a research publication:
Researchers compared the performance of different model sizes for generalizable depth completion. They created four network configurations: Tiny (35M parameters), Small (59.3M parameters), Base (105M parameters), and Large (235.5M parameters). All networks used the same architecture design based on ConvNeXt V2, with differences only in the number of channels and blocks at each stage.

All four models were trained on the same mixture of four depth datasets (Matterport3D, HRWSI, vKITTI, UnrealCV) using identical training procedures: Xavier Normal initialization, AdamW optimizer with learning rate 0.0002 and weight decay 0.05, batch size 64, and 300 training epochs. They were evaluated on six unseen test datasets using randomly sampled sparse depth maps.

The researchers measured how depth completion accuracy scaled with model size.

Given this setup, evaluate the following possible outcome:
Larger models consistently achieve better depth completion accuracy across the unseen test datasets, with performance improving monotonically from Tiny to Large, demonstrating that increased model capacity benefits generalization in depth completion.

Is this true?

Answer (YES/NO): NO